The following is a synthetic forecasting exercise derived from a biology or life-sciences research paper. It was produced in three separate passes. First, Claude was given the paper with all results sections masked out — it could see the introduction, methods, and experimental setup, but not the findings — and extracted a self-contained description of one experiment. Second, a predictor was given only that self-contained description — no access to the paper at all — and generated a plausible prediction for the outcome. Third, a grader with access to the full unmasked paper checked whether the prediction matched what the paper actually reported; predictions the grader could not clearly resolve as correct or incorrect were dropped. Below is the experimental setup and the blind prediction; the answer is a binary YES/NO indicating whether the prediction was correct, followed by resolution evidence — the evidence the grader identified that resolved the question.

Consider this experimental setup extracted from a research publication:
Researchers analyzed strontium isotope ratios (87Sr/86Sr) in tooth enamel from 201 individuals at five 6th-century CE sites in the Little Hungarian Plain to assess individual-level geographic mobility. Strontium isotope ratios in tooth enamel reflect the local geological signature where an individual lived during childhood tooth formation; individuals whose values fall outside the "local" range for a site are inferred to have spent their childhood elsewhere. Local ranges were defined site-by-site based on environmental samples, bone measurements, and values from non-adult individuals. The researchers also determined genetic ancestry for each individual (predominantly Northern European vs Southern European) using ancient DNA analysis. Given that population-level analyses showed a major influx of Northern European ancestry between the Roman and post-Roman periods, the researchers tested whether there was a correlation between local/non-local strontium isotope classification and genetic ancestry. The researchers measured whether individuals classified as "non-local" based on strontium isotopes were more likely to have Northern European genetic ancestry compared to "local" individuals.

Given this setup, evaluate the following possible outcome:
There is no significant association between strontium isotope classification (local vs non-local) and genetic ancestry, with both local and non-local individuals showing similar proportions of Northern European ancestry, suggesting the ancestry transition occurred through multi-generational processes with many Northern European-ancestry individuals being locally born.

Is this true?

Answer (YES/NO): YES